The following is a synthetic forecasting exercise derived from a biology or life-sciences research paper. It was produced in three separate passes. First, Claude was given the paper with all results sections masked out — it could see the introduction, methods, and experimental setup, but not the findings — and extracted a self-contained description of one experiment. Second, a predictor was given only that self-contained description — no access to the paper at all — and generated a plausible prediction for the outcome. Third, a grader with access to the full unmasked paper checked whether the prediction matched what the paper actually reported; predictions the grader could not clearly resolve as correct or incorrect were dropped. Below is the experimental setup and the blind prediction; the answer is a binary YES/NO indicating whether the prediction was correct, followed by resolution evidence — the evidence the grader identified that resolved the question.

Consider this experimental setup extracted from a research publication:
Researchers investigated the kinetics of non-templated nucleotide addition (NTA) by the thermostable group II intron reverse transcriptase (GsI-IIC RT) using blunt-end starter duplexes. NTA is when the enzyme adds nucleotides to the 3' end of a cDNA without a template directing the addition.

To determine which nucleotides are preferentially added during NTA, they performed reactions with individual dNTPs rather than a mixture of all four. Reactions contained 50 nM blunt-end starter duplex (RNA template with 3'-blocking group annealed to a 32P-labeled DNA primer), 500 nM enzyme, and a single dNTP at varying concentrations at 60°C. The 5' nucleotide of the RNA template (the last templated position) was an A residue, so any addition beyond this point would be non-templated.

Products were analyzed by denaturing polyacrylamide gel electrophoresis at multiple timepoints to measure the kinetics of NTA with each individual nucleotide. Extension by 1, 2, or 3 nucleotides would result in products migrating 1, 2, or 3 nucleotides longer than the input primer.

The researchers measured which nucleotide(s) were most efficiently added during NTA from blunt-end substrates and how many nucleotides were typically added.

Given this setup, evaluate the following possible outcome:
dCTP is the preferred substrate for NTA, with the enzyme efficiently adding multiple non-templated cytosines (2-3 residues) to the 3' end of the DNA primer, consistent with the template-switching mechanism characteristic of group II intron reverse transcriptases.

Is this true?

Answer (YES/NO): NO